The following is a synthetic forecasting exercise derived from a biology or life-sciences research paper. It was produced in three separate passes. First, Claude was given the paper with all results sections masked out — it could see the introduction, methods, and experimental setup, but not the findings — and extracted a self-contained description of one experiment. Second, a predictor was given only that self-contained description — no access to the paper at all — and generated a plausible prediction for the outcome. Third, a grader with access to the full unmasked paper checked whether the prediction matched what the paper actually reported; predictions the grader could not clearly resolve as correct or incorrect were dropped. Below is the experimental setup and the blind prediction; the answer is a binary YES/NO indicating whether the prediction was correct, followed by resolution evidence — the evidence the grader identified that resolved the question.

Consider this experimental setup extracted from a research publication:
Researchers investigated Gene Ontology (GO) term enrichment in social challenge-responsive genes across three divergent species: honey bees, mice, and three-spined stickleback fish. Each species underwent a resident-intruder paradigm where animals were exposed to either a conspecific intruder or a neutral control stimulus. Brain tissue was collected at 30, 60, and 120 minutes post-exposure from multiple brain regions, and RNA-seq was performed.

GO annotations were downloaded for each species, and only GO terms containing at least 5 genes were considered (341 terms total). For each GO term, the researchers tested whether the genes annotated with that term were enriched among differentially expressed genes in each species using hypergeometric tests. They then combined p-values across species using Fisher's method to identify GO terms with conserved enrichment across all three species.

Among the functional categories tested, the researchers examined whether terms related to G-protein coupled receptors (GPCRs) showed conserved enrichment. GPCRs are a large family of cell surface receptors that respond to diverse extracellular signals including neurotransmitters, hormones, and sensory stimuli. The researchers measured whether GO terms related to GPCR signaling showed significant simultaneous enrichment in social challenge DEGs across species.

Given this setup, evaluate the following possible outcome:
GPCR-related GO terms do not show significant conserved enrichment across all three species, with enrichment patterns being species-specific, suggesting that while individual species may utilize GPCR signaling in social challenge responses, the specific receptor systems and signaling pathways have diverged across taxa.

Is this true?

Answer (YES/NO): NO